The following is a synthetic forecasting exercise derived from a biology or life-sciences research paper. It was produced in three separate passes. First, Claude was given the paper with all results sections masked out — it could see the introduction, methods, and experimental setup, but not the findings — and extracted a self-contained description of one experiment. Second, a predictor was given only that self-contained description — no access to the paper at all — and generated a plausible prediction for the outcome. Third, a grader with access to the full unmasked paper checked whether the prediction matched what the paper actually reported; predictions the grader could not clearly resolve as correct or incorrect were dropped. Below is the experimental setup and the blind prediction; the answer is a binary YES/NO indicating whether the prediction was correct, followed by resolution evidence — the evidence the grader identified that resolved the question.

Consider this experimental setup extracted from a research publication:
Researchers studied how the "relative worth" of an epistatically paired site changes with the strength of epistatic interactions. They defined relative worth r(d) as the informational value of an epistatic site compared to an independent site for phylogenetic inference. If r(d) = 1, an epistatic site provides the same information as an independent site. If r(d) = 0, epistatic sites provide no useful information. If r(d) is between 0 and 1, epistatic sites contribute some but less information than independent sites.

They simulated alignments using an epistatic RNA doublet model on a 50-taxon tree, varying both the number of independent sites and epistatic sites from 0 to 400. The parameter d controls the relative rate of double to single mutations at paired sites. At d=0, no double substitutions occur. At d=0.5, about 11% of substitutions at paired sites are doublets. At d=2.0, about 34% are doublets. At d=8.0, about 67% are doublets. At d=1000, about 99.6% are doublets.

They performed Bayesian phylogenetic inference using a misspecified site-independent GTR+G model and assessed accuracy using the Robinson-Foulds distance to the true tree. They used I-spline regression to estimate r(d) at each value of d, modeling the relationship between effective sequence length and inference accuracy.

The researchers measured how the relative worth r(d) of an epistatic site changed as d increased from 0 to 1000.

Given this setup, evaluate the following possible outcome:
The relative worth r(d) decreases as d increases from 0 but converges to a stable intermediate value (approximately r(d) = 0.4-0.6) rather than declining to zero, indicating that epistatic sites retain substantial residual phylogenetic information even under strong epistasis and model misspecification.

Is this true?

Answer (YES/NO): NO